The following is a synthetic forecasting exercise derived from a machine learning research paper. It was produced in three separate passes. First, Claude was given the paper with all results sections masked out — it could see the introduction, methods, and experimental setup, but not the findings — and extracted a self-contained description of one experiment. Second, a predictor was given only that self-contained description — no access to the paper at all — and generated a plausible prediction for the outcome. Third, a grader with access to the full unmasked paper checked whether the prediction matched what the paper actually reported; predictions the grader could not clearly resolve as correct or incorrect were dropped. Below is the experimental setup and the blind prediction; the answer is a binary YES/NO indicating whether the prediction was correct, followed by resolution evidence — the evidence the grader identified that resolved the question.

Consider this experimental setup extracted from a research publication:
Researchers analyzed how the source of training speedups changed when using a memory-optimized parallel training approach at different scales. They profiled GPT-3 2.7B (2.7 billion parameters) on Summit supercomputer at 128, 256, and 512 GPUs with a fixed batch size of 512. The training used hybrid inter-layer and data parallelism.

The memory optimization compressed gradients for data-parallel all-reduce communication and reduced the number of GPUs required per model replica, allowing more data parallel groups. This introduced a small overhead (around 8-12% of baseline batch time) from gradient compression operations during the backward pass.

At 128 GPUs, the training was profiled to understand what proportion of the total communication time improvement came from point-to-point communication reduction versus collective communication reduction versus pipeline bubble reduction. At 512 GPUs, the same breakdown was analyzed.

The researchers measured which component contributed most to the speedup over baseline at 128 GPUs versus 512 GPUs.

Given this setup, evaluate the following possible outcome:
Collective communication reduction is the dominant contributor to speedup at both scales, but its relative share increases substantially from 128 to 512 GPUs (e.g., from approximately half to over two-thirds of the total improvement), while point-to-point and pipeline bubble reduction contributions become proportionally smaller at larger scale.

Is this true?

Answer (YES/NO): NO